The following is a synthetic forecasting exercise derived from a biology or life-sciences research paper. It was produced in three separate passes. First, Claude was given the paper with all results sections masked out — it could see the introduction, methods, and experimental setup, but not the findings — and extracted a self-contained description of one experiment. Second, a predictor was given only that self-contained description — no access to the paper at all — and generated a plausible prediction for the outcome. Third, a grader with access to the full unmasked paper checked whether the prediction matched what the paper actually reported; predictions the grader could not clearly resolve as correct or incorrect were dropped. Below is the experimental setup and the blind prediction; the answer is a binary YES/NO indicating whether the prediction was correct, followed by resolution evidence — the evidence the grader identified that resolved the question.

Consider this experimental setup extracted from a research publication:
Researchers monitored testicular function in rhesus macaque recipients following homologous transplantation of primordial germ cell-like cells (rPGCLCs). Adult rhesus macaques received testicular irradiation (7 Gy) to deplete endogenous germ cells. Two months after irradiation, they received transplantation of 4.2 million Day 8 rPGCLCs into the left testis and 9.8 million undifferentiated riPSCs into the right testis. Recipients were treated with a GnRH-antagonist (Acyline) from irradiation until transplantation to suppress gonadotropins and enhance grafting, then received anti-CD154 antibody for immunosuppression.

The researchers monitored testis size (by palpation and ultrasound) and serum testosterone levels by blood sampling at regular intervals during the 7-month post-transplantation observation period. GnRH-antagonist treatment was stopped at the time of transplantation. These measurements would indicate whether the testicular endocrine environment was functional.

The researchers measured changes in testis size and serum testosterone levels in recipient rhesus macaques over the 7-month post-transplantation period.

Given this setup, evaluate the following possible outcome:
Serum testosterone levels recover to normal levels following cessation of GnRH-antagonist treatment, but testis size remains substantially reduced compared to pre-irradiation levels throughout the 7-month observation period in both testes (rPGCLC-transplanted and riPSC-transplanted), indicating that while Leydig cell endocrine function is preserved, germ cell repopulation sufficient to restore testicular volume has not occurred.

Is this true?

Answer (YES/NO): NO